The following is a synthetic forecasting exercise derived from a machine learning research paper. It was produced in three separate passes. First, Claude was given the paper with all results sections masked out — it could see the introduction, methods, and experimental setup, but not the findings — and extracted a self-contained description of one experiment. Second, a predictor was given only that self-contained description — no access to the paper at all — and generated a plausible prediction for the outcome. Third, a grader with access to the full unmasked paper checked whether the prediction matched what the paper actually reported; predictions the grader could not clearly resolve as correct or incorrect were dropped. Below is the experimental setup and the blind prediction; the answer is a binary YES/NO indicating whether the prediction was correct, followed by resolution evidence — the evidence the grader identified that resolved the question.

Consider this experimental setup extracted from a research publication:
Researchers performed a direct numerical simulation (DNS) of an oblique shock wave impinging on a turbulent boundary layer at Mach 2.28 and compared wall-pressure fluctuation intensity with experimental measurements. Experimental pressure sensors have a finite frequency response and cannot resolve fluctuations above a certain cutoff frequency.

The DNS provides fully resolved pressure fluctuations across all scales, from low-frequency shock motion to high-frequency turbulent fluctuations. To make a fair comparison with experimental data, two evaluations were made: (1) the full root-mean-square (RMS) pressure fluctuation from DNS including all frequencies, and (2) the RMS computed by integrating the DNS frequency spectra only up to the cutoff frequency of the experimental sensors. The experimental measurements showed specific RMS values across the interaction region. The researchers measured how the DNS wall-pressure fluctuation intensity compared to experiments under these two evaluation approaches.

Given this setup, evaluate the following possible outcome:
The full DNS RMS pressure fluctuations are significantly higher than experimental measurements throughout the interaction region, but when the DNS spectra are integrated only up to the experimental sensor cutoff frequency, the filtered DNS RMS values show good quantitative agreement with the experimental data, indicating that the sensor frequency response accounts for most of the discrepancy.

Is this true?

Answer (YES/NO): YES